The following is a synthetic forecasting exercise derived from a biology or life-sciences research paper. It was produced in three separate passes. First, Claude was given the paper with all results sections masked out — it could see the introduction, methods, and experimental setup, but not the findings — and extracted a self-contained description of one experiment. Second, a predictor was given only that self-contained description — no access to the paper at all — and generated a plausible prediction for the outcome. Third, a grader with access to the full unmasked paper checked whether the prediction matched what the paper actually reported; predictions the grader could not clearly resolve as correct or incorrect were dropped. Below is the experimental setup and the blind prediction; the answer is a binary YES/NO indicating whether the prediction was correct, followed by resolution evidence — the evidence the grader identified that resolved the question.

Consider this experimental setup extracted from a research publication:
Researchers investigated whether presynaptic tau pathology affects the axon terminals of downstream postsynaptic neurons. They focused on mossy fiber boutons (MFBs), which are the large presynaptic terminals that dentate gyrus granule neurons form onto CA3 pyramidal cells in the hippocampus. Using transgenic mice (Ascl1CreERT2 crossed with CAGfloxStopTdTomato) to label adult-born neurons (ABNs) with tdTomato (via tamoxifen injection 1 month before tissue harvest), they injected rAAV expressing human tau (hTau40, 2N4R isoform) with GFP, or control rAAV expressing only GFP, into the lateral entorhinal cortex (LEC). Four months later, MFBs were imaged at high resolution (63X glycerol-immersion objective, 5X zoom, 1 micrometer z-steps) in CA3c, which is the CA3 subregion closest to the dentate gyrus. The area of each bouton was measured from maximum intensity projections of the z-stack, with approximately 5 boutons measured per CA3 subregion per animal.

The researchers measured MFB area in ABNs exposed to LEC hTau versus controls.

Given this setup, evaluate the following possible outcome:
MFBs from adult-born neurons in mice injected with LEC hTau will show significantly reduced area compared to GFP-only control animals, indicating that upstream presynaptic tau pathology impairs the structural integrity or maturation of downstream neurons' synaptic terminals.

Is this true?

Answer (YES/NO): YES